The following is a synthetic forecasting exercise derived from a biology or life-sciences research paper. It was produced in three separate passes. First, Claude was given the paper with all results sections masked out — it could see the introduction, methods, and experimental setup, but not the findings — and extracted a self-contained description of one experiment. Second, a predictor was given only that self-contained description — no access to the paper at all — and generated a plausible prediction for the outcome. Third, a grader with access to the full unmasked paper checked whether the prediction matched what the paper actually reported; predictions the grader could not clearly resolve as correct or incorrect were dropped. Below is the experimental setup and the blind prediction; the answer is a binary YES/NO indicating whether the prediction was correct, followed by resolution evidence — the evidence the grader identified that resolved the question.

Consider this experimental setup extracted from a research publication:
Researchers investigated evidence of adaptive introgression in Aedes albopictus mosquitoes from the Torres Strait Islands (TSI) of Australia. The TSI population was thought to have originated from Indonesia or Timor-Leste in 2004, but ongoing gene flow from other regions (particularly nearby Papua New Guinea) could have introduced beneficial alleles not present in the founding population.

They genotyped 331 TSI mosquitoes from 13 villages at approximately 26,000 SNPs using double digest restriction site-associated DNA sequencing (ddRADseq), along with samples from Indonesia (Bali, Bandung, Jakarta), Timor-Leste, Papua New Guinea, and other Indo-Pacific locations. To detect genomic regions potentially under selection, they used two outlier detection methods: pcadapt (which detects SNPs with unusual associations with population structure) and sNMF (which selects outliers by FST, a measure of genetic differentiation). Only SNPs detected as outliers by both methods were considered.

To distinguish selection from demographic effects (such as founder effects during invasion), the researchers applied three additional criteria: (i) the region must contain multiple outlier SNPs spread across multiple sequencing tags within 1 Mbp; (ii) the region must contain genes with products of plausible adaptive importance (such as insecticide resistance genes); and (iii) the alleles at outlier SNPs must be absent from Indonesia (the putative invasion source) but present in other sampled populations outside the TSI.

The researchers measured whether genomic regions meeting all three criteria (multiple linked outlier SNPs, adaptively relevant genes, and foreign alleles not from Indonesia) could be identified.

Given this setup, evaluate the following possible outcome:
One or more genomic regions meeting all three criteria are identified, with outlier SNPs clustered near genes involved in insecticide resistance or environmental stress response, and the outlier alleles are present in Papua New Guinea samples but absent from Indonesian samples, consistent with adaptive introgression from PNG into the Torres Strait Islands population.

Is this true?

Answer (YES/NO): YES